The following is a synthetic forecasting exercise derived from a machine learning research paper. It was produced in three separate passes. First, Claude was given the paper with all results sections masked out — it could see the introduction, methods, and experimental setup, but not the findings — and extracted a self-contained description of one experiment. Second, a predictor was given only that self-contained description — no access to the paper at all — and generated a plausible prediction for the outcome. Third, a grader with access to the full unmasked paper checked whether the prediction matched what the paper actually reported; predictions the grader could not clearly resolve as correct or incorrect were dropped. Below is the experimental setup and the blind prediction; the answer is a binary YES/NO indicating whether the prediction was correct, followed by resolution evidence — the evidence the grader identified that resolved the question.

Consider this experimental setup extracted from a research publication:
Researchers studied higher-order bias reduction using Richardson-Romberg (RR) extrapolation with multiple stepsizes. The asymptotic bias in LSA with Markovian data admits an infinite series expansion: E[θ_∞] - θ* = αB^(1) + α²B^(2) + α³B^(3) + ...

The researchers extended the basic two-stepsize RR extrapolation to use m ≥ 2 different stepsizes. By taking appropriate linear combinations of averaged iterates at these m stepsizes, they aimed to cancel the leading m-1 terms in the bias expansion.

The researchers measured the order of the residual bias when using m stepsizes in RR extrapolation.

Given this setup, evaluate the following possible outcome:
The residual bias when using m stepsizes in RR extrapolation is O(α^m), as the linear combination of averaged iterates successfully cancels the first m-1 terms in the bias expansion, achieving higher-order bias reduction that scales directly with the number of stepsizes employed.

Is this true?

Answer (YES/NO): YES